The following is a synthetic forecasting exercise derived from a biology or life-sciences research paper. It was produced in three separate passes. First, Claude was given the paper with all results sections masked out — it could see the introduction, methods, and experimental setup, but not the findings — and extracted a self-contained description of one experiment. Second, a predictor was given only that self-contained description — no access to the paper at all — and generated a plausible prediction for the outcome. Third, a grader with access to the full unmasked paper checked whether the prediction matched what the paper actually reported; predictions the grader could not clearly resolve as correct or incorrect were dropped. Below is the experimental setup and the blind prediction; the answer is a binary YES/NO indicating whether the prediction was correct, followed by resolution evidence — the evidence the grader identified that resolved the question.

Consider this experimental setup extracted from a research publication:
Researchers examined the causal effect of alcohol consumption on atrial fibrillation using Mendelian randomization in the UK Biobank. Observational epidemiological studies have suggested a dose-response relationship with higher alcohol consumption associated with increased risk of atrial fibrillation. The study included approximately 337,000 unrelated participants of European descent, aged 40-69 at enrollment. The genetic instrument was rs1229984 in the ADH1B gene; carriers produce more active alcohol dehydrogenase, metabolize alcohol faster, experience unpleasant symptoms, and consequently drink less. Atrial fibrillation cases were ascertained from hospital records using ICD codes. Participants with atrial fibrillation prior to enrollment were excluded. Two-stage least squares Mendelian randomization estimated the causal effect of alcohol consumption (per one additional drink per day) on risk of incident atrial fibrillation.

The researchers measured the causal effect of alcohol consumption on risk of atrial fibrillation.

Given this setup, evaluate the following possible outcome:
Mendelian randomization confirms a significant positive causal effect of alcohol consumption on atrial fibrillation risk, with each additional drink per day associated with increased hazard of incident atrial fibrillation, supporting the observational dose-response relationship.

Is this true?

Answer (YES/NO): NO